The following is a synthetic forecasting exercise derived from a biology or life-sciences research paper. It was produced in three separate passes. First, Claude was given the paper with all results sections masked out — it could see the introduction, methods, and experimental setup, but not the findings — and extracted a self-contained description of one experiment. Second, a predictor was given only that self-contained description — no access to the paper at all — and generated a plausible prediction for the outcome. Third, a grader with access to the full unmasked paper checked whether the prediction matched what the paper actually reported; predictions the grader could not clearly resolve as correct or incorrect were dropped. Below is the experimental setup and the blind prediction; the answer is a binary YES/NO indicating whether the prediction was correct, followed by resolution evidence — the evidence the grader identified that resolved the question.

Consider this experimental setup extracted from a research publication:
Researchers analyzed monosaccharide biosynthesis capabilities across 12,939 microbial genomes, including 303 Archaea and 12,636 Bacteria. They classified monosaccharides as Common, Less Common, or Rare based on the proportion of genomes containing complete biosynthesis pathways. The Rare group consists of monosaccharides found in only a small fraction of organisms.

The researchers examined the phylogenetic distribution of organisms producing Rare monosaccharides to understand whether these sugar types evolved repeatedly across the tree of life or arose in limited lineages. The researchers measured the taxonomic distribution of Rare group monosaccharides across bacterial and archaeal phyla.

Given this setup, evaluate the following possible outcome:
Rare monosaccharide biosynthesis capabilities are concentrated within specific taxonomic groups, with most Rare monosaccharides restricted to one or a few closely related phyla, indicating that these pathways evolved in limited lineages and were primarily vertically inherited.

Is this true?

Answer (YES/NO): NO